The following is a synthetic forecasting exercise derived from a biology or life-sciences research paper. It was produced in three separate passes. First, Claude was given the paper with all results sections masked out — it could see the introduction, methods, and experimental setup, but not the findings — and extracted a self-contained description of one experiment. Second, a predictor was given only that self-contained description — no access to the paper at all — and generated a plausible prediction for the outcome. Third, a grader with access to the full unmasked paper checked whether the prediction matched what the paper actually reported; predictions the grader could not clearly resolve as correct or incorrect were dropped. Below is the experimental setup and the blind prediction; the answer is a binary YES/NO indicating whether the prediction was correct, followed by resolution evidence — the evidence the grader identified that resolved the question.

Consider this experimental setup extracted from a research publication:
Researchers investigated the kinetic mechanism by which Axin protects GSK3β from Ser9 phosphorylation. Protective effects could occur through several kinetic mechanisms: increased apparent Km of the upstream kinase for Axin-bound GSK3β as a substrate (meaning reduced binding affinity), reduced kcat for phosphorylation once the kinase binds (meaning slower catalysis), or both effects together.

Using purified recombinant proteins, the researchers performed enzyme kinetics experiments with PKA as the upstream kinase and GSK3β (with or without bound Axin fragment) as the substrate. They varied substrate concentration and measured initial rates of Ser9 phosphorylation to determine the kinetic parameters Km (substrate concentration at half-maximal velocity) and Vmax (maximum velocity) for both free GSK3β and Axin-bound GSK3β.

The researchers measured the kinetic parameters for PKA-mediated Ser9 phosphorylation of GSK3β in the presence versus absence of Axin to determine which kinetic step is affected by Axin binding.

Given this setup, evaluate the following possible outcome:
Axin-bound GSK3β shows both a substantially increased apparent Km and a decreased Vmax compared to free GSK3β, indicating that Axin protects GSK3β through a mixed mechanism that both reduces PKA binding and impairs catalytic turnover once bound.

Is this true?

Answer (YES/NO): NO